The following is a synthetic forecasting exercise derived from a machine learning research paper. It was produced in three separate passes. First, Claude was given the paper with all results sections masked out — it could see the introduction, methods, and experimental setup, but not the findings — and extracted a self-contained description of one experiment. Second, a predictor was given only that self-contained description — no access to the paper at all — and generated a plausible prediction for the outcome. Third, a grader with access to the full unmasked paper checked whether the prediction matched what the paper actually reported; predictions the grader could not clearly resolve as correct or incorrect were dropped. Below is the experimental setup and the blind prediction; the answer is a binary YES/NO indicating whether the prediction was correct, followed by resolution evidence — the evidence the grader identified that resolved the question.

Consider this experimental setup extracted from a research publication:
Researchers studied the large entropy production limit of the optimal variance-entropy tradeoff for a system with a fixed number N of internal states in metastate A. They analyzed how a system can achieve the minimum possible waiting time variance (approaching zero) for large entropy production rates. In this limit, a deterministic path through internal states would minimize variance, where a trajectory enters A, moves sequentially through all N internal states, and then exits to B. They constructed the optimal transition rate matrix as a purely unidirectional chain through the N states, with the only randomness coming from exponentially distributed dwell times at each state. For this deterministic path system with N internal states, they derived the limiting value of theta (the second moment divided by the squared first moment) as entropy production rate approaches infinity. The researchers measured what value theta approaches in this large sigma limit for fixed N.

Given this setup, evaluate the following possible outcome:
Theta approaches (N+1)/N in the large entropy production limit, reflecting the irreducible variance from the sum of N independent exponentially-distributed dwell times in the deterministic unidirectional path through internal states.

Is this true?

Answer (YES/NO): YES